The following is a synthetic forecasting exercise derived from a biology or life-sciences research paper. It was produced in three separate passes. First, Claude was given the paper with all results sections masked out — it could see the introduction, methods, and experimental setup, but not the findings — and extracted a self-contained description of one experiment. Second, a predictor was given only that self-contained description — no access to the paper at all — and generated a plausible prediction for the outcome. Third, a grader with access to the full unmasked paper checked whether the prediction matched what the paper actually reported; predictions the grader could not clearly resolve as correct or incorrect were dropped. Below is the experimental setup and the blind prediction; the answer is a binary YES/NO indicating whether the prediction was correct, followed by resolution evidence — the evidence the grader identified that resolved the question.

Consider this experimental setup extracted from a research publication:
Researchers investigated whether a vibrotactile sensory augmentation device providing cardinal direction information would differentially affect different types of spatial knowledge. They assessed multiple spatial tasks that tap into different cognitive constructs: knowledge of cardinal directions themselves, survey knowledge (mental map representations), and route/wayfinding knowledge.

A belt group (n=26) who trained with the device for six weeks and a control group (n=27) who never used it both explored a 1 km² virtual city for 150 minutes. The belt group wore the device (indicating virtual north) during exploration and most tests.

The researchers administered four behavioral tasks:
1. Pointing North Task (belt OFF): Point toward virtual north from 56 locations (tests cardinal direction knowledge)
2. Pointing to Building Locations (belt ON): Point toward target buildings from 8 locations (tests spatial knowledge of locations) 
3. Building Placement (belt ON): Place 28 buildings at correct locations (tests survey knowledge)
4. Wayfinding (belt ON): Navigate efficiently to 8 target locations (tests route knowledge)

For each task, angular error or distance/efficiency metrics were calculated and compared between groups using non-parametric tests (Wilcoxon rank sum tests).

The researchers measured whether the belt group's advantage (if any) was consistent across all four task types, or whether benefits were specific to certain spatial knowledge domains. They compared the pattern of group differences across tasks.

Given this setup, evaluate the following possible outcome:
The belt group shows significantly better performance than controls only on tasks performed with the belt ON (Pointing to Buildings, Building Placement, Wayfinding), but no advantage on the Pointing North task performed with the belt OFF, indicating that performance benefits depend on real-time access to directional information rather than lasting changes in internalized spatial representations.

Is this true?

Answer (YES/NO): NO